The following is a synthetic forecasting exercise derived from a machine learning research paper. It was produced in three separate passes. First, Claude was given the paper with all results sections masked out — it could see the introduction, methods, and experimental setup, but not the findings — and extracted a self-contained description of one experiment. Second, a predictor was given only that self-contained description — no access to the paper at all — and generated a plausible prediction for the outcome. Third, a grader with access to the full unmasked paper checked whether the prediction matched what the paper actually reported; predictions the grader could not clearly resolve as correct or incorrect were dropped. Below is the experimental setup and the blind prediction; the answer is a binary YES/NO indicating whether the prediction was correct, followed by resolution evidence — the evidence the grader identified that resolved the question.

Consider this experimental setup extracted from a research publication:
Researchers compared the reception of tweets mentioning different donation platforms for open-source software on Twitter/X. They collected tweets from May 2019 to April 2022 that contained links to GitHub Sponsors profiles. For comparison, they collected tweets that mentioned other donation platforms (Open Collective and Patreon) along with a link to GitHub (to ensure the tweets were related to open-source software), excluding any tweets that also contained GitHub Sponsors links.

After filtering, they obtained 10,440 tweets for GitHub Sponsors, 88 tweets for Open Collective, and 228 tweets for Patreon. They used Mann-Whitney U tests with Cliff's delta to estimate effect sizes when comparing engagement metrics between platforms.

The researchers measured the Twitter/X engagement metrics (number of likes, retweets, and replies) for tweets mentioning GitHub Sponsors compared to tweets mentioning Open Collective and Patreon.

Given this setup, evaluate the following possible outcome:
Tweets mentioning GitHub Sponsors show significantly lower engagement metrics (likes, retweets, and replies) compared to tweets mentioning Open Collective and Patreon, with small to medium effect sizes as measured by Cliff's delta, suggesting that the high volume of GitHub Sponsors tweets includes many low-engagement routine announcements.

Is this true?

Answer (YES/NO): NO